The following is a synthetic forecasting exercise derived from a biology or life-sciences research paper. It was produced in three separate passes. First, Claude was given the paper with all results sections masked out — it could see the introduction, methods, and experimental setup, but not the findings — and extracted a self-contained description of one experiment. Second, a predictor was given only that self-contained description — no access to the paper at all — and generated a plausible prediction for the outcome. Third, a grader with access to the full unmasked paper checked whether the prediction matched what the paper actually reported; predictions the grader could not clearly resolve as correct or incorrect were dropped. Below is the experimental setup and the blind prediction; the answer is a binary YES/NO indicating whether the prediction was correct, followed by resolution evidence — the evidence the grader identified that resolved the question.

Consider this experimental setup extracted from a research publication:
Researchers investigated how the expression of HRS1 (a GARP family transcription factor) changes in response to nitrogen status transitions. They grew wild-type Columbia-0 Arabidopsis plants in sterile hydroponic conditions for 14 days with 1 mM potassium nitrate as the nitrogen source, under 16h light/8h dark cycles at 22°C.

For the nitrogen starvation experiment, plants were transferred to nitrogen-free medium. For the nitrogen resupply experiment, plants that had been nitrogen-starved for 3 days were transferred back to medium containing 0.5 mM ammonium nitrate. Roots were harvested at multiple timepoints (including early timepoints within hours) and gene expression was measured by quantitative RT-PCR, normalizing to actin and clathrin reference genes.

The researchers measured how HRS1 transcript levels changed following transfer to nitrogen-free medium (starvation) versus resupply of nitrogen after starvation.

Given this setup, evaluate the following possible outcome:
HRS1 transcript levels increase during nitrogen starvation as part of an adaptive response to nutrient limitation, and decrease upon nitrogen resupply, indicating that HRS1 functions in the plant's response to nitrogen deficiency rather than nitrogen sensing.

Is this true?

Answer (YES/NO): NO